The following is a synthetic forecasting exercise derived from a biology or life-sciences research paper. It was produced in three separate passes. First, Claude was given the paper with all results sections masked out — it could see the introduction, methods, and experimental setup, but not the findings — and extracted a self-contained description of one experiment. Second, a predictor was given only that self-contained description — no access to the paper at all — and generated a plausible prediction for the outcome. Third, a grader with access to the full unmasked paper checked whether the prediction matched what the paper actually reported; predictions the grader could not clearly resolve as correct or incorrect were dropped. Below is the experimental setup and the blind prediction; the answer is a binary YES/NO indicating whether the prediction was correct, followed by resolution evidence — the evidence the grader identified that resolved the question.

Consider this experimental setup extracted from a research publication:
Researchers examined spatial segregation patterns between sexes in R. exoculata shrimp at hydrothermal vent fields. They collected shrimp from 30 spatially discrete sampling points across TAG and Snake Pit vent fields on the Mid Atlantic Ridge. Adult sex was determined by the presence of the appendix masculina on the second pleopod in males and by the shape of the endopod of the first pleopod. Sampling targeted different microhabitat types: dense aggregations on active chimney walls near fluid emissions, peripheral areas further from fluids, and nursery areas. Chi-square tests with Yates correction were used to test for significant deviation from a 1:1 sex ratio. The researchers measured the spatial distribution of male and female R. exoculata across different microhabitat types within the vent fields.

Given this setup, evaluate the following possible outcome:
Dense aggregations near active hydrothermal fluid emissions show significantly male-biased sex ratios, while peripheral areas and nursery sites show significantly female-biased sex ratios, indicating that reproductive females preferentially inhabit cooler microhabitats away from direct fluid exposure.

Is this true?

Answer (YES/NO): NO